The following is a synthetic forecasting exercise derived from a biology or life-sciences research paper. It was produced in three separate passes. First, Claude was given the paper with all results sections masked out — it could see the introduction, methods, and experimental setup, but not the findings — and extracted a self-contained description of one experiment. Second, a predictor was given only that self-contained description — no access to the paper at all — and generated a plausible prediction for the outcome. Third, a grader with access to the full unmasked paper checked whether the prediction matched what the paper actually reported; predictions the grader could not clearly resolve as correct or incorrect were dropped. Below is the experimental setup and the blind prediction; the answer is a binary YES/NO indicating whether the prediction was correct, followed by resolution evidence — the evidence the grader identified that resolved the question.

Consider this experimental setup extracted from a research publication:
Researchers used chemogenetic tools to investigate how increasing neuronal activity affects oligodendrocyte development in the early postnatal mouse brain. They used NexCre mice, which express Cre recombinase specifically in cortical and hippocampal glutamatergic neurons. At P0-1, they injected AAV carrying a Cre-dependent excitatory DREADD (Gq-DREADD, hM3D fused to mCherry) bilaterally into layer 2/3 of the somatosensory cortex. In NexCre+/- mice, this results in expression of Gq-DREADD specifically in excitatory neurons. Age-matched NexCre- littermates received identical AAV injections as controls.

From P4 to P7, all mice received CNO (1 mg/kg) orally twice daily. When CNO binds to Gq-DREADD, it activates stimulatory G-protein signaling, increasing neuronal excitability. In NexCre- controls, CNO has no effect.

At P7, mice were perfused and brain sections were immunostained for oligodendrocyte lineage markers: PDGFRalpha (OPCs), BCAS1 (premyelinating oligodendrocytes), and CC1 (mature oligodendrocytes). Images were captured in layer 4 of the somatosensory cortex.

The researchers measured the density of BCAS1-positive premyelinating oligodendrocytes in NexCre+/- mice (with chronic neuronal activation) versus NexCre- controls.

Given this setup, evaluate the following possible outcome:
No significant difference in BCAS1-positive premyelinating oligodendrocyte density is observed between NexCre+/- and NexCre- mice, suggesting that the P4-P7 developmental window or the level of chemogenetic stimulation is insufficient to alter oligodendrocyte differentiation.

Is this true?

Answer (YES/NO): NO